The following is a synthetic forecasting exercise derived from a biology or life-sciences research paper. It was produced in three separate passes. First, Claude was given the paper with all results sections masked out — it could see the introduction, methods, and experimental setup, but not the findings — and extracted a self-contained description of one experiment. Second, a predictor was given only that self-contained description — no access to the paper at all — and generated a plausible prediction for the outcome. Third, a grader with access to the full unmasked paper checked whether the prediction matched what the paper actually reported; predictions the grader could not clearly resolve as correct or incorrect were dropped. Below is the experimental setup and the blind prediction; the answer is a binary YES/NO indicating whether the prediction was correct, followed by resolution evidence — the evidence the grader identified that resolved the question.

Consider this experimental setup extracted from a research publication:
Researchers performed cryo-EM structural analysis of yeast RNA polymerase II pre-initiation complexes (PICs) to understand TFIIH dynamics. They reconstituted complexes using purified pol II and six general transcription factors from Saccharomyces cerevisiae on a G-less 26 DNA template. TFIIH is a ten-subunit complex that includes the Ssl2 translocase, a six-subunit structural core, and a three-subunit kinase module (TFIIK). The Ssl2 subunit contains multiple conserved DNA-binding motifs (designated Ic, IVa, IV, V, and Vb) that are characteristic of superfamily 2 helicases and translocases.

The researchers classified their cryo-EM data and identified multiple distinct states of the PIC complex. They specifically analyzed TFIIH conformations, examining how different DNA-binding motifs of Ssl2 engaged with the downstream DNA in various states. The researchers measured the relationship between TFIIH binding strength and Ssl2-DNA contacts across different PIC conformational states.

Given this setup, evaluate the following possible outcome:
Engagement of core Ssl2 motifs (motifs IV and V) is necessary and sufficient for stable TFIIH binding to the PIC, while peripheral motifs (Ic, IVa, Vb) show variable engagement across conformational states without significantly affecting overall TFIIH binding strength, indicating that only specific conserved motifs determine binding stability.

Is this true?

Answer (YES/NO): NO